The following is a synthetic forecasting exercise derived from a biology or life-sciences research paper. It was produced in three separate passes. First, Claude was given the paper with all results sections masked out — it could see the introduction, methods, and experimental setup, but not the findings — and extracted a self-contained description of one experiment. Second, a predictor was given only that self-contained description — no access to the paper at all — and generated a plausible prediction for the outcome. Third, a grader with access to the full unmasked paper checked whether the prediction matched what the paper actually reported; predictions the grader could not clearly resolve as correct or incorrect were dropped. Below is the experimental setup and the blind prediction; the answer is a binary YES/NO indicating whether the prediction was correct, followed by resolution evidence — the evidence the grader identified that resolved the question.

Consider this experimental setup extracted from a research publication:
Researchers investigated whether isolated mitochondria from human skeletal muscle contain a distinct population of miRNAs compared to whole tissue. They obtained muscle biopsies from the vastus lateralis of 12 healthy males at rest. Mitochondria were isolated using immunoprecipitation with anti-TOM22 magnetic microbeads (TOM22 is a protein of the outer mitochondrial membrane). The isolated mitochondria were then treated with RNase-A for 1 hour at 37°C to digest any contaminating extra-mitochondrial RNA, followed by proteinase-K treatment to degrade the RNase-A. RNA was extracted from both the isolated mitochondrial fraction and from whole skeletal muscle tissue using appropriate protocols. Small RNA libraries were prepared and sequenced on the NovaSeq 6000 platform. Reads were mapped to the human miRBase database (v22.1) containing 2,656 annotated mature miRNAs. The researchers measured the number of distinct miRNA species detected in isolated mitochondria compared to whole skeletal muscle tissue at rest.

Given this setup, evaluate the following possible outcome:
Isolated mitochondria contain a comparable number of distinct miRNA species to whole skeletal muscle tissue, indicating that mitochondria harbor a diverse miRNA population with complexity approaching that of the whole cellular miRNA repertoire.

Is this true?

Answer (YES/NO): NO